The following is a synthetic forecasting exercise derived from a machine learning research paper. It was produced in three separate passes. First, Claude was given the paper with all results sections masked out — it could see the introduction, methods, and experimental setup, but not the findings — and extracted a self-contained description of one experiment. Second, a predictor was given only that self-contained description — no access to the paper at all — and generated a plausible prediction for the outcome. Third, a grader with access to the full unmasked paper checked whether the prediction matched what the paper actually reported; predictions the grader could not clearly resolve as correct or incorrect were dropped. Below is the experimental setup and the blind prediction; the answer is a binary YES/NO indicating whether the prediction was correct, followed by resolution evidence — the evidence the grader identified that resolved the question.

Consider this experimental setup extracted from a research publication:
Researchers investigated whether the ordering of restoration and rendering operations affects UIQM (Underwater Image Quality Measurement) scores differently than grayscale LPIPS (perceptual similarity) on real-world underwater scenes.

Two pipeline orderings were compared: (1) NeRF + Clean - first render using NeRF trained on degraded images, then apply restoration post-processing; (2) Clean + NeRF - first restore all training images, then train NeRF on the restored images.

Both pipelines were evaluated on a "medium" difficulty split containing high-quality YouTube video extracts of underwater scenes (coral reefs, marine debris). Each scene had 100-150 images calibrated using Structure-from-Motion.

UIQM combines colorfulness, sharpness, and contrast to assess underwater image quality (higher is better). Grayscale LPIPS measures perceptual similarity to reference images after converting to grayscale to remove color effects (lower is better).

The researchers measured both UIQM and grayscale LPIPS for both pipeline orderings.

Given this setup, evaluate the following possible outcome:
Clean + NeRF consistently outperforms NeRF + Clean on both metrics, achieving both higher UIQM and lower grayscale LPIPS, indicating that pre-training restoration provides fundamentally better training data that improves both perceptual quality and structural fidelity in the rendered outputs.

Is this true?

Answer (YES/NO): NO